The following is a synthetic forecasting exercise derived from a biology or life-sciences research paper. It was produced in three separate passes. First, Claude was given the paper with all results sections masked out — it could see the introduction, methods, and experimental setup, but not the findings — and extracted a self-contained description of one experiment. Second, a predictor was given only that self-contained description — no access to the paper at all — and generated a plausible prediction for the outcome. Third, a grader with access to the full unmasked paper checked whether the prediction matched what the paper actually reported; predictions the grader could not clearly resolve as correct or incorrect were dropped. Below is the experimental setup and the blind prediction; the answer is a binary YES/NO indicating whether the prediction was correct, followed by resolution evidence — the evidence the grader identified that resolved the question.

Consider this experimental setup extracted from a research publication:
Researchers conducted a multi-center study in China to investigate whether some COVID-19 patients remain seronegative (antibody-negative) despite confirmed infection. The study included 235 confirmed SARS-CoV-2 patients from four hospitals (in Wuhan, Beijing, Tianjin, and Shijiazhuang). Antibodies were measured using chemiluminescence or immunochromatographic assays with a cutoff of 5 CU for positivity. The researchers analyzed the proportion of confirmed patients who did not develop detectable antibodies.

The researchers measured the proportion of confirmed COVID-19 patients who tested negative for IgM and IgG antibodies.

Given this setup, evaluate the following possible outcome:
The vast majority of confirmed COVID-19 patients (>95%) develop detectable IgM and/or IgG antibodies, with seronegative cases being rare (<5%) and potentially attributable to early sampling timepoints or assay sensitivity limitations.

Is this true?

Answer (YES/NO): NO